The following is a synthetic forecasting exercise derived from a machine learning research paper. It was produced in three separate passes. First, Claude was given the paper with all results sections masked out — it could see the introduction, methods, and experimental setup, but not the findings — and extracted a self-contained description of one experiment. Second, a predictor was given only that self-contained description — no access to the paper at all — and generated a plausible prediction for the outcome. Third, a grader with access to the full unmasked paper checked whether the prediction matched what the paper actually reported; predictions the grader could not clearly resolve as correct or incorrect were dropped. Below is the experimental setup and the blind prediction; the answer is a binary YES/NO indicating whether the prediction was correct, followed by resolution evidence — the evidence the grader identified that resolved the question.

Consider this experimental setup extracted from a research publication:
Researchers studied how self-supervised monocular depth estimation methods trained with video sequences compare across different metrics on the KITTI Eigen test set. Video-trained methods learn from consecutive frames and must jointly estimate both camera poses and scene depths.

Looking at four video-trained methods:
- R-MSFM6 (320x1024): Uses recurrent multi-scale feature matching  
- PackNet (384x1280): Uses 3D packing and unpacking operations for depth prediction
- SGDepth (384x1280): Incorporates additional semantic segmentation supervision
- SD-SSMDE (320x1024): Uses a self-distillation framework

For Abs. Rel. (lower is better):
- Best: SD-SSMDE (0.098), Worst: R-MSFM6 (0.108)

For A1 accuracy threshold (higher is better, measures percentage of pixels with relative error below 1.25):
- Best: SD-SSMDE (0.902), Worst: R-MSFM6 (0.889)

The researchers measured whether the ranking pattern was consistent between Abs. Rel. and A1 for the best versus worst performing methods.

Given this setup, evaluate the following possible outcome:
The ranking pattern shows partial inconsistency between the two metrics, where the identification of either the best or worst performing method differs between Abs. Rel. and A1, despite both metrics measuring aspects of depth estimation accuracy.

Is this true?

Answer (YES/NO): NO